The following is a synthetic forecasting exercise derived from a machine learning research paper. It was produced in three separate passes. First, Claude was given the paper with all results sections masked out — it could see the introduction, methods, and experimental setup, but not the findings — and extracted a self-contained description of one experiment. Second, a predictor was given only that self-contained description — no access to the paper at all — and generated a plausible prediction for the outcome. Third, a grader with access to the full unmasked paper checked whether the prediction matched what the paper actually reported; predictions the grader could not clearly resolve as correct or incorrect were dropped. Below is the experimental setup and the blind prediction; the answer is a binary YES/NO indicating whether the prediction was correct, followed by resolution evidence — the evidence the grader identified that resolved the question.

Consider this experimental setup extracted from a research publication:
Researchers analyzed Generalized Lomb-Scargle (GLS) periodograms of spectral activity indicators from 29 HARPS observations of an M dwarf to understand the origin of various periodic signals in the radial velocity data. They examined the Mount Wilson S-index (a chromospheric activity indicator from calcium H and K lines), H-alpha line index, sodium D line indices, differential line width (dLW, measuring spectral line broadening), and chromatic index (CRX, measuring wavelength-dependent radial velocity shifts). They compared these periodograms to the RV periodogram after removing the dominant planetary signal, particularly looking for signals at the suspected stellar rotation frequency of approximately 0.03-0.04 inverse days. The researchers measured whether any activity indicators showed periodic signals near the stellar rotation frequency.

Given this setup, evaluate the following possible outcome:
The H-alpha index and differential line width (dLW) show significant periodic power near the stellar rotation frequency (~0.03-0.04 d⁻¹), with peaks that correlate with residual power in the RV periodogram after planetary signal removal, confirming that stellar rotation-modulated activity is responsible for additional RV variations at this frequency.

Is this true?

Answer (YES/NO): NO